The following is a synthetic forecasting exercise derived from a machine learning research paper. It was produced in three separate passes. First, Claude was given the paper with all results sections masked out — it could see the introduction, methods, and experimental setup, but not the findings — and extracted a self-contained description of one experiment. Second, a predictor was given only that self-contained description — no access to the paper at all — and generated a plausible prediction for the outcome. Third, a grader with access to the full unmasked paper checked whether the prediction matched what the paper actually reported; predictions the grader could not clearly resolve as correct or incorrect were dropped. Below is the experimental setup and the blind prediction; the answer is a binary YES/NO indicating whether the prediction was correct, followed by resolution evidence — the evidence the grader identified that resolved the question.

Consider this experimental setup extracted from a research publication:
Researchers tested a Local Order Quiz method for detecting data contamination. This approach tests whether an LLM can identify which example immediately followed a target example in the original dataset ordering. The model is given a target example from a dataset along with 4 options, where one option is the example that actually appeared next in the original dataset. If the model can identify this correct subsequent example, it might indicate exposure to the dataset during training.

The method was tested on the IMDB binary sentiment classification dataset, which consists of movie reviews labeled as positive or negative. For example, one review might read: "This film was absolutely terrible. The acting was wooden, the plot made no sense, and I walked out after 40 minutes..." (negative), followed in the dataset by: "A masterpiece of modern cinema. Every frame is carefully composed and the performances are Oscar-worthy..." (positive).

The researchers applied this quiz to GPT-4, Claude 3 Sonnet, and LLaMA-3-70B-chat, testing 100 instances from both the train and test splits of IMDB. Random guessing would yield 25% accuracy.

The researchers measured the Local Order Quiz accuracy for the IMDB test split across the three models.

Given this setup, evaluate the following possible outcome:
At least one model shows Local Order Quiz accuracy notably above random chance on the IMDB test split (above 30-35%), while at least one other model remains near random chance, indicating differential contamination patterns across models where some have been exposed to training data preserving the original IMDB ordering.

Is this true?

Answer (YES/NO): NO